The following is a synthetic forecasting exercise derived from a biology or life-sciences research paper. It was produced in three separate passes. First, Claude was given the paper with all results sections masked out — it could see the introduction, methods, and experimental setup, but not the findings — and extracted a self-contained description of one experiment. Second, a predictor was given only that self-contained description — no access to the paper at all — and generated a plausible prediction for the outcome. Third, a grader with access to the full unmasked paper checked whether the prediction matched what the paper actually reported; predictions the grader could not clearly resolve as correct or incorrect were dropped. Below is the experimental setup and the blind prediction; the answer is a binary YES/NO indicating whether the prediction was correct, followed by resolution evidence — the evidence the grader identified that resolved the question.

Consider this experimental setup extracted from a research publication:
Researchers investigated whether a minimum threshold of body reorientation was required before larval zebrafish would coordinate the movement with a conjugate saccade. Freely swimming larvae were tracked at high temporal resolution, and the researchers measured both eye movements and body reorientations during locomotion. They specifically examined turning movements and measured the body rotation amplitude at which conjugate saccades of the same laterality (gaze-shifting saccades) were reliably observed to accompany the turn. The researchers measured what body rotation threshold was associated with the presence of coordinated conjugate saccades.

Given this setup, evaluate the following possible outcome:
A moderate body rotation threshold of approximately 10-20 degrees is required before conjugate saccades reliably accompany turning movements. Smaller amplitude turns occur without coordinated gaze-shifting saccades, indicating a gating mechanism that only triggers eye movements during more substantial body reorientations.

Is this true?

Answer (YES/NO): YES